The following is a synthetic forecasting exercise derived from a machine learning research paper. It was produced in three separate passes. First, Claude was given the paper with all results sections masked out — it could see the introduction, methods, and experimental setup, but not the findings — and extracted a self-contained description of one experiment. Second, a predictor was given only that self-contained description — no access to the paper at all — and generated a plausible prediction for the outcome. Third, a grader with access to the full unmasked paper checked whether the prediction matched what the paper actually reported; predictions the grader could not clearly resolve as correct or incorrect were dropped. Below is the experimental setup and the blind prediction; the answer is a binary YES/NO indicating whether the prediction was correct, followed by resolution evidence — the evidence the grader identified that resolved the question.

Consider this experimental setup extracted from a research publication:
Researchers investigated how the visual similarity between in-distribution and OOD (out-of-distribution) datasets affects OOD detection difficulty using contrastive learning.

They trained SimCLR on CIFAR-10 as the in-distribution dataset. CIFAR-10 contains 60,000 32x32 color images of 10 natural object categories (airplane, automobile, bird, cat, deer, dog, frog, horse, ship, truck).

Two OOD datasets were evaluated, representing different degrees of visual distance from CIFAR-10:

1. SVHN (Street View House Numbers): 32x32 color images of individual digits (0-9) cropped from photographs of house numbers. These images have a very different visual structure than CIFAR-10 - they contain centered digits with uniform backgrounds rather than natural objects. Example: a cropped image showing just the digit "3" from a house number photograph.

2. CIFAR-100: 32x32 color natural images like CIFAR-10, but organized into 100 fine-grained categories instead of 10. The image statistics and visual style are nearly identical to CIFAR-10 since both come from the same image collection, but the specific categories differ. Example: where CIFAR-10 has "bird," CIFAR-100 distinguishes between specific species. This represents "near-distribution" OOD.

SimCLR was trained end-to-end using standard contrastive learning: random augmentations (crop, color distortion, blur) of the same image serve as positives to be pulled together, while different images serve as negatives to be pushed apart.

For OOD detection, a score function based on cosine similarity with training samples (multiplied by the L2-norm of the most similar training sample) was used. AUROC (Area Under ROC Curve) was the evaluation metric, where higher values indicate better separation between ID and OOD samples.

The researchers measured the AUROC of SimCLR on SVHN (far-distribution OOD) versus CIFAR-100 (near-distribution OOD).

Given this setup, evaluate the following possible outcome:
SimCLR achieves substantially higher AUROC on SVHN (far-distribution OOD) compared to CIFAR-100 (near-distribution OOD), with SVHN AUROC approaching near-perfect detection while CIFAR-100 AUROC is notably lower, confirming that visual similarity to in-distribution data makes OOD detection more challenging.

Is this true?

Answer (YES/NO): YES